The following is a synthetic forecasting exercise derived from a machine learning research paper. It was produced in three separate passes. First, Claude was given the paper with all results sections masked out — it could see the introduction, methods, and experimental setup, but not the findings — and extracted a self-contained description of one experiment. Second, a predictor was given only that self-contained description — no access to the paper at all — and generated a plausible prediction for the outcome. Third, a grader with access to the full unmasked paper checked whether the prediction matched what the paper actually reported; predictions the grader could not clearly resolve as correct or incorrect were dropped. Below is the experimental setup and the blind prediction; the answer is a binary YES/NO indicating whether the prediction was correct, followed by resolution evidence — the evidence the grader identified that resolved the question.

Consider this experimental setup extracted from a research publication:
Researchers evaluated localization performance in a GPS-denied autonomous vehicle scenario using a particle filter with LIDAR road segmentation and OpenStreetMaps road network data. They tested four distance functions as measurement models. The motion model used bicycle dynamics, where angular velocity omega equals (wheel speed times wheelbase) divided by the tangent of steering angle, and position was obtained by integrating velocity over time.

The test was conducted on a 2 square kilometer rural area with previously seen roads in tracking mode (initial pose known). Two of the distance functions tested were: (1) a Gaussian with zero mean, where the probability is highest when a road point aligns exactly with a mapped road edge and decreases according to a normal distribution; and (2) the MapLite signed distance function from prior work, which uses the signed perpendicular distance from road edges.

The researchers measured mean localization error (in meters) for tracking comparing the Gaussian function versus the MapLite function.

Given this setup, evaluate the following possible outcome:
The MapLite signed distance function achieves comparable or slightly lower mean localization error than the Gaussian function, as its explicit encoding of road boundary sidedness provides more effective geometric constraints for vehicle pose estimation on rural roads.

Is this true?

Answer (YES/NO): NO